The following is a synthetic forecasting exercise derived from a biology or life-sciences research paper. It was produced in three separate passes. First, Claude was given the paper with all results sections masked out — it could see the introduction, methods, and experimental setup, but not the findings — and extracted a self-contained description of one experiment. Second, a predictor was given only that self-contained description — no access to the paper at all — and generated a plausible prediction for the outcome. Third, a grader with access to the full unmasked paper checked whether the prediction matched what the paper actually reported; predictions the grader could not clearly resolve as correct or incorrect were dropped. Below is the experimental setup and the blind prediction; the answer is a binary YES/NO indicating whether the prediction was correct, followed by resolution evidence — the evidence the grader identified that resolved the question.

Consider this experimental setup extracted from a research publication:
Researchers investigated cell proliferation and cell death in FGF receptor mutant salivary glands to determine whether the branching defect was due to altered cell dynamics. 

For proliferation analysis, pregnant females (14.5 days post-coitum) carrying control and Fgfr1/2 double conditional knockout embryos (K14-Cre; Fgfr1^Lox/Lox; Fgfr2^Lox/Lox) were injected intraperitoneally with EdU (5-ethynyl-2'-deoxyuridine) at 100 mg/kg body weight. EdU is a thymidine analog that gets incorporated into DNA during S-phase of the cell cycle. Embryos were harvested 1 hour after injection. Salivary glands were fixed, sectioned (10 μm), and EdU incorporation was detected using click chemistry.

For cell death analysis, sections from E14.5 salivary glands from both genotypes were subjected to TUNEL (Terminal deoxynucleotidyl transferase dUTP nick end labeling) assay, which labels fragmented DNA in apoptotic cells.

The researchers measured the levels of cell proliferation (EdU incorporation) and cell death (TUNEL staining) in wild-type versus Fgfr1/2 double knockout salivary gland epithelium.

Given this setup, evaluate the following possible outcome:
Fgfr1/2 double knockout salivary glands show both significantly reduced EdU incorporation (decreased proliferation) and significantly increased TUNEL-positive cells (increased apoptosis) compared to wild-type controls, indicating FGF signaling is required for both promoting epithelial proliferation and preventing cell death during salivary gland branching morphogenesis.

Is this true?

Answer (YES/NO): NO